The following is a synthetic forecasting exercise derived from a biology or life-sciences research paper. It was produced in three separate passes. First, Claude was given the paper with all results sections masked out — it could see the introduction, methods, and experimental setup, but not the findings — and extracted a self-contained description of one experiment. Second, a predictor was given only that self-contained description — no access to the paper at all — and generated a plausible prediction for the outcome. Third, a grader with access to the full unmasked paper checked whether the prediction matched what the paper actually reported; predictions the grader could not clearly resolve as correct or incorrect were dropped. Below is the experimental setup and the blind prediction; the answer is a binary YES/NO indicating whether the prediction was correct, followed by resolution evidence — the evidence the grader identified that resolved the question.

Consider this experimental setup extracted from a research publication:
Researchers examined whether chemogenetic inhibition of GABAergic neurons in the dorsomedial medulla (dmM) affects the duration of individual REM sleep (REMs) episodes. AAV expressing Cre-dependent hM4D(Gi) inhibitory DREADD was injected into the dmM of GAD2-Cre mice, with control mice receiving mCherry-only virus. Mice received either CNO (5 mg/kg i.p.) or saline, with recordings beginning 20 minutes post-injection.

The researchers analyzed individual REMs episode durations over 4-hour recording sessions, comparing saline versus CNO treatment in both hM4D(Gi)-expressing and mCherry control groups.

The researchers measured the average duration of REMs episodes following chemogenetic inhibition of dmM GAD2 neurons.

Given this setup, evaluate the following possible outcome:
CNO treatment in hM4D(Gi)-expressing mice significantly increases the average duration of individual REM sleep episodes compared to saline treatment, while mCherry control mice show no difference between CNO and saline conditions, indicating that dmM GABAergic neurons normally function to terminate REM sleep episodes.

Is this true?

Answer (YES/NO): NO